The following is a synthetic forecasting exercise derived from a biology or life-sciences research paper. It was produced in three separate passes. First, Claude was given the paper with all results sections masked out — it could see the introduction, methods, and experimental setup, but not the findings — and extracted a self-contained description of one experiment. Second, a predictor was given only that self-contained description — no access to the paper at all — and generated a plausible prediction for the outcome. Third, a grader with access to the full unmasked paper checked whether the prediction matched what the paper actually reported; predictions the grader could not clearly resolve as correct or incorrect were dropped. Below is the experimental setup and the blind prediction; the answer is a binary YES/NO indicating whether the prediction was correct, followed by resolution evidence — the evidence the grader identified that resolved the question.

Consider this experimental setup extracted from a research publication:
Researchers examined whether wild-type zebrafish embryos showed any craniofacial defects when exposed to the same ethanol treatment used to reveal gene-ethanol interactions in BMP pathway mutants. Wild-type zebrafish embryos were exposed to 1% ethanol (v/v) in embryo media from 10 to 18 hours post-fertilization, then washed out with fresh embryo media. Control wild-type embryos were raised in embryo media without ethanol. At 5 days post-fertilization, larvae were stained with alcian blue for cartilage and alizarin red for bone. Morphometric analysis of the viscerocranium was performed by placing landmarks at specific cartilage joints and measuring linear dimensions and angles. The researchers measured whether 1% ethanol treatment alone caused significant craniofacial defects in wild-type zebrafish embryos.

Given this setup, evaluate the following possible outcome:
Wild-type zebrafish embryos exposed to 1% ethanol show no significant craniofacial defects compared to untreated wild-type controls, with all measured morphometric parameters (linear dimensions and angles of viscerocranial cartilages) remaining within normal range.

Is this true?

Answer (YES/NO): YES